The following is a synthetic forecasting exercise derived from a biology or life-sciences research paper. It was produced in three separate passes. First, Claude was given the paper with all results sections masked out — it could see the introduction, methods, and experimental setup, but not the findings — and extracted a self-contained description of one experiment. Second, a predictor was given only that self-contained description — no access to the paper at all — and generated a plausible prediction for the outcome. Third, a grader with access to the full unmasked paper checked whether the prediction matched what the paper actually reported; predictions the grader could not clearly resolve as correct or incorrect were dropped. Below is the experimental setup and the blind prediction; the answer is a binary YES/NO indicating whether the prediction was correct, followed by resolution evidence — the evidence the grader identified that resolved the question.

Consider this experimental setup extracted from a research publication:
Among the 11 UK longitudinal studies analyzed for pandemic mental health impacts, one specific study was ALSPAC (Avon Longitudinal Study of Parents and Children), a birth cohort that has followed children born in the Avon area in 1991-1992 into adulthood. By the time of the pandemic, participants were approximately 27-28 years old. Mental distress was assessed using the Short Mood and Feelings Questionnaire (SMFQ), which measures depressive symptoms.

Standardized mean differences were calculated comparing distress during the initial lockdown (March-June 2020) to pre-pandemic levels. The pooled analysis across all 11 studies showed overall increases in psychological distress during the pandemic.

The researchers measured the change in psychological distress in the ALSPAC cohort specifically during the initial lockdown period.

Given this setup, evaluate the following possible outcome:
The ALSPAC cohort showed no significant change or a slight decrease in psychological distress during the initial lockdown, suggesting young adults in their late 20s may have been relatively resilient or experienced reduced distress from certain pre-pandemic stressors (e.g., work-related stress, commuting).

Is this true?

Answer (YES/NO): YES